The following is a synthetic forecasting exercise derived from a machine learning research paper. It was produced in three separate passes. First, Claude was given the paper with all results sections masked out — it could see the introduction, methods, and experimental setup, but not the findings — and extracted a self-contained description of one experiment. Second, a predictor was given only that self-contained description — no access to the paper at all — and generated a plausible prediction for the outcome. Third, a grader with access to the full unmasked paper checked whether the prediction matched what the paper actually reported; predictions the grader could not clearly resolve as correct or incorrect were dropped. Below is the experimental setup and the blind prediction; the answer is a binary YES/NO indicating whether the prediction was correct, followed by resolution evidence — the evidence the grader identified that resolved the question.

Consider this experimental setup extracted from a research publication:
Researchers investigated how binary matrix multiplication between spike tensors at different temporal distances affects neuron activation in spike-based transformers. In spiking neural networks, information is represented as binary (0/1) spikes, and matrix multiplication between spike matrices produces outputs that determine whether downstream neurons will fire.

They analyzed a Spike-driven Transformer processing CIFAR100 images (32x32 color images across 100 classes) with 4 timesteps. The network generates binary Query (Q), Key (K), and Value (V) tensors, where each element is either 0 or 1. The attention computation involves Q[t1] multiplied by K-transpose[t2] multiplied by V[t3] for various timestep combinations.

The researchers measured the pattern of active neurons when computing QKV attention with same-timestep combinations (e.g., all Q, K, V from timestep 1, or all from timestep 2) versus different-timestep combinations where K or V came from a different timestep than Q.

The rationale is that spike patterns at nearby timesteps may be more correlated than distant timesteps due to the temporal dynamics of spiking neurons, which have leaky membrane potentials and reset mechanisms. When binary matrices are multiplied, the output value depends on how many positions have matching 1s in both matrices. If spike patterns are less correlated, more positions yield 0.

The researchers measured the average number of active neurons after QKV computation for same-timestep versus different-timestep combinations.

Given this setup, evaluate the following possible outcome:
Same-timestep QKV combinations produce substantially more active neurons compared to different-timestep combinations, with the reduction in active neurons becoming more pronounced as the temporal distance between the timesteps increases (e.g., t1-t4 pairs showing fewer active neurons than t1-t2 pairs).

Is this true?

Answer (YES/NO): YES